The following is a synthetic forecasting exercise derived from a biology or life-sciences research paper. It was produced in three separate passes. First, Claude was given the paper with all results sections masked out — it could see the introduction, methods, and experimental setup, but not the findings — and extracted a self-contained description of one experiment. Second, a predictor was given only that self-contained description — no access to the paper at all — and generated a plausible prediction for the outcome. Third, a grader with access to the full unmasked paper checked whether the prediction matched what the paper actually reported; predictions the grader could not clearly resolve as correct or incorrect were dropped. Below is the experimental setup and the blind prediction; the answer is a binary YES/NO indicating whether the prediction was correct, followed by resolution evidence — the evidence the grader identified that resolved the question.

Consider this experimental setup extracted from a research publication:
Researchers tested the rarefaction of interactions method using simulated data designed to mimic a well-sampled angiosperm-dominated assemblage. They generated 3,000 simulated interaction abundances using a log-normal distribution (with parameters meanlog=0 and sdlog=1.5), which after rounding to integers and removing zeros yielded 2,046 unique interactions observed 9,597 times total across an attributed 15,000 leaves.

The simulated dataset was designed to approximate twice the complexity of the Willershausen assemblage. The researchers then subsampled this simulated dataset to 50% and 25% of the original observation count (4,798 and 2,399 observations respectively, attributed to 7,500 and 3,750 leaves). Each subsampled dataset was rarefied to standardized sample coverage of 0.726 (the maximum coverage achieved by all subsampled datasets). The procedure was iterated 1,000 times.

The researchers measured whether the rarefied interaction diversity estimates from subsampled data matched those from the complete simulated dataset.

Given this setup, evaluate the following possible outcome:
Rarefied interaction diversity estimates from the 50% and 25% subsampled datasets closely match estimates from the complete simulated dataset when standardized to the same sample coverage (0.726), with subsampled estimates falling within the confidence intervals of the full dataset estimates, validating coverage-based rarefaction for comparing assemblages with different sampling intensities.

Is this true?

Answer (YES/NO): YES